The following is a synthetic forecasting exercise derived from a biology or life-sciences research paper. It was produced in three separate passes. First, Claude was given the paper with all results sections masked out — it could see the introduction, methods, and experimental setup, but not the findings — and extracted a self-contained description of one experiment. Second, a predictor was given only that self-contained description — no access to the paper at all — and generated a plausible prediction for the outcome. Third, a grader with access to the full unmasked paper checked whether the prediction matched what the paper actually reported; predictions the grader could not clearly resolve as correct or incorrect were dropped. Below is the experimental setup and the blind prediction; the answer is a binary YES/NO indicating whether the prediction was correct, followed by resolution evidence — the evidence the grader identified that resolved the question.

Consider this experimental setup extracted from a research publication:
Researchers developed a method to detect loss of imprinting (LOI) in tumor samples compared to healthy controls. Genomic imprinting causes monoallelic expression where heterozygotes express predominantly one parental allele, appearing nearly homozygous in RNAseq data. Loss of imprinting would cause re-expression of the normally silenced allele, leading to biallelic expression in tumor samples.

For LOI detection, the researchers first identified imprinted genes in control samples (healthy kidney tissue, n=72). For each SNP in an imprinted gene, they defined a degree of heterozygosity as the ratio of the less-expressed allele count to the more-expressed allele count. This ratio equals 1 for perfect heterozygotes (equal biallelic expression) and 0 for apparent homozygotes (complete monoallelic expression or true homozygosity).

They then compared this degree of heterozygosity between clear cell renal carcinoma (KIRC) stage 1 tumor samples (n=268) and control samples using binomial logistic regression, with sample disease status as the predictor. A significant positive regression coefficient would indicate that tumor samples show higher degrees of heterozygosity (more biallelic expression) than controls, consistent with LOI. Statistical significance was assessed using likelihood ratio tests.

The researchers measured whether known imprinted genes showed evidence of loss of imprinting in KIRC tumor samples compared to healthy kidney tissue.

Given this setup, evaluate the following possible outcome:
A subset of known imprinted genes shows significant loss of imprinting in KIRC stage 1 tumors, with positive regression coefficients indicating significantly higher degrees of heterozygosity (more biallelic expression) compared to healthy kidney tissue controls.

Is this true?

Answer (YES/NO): YES